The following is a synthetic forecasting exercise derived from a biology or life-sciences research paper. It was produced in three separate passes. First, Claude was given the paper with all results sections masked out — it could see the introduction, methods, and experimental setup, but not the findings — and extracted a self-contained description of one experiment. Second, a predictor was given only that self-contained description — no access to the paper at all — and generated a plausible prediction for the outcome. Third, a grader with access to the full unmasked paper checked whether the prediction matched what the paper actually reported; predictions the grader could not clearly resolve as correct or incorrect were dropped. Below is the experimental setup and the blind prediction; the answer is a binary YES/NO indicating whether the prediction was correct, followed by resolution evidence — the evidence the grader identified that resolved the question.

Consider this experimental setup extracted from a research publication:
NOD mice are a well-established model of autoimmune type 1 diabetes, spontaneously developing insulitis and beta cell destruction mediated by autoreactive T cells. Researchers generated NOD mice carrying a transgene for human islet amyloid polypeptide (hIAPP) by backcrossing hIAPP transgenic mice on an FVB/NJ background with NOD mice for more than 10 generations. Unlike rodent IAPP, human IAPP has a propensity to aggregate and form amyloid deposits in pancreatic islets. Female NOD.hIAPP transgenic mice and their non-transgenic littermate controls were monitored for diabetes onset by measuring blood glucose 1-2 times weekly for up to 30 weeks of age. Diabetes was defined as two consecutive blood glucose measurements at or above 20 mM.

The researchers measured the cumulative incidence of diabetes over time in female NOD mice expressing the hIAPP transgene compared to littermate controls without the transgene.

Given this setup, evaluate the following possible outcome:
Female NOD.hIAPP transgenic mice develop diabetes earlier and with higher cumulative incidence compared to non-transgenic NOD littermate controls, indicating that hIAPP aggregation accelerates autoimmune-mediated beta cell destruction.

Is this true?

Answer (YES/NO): NO